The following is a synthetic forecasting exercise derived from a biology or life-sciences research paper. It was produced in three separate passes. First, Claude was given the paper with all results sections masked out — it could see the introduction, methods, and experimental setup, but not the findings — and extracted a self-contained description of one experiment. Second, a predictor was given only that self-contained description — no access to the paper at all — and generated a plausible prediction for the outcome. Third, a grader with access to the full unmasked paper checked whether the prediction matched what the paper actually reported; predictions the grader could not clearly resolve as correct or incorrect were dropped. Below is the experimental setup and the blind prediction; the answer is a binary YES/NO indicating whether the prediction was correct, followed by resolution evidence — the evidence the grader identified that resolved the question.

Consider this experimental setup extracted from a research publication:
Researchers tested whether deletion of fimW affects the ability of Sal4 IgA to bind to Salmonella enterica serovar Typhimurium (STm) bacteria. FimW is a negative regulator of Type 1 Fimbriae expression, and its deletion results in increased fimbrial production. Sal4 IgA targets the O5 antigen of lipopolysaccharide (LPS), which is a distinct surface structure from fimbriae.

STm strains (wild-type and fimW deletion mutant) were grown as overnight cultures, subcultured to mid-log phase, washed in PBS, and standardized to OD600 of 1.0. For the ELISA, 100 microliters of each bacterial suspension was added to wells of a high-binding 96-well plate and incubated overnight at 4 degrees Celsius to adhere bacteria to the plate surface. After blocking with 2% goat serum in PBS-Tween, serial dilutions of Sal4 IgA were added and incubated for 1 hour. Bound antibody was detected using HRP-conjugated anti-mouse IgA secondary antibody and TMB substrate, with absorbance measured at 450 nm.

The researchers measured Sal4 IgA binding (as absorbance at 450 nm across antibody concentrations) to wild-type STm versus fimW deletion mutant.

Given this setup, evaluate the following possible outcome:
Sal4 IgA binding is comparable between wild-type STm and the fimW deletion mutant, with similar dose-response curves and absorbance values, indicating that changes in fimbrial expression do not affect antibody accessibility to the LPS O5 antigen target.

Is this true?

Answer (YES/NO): YES